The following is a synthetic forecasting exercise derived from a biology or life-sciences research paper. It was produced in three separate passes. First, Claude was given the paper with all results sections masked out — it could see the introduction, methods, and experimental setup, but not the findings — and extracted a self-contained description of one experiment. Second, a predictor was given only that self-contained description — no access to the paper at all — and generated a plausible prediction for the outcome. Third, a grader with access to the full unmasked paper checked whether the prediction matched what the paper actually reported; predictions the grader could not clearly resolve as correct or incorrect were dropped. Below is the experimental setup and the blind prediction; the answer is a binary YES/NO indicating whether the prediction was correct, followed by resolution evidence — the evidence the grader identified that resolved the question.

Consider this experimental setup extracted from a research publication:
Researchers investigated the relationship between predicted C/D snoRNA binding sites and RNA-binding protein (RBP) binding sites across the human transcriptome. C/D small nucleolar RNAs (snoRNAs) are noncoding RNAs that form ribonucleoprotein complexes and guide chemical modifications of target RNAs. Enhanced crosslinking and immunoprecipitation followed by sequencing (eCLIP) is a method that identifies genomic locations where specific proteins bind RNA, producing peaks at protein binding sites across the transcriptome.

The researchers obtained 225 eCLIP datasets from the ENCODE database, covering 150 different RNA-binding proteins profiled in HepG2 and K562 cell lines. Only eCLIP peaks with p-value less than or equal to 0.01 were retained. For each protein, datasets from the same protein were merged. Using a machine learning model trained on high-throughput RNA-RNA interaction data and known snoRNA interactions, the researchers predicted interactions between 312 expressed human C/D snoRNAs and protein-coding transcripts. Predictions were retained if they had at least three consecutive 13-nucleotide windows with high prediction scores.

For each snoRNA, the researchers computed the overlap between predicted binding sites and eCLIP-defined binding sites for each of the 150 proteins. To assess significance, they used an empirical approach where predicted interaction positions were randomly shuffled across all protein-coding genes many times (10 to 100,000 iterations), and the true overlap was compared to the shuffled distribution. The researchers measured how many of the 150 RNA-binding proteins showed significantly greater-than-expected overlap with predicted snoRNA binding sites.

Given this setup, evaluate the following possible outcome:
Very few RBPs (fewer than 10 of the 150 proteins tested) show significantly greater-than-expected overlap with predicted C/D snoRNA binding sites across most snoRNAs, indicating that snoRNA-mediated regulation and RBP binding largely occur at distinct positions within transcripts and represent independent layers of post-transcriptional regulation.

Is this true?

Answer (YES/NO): NO